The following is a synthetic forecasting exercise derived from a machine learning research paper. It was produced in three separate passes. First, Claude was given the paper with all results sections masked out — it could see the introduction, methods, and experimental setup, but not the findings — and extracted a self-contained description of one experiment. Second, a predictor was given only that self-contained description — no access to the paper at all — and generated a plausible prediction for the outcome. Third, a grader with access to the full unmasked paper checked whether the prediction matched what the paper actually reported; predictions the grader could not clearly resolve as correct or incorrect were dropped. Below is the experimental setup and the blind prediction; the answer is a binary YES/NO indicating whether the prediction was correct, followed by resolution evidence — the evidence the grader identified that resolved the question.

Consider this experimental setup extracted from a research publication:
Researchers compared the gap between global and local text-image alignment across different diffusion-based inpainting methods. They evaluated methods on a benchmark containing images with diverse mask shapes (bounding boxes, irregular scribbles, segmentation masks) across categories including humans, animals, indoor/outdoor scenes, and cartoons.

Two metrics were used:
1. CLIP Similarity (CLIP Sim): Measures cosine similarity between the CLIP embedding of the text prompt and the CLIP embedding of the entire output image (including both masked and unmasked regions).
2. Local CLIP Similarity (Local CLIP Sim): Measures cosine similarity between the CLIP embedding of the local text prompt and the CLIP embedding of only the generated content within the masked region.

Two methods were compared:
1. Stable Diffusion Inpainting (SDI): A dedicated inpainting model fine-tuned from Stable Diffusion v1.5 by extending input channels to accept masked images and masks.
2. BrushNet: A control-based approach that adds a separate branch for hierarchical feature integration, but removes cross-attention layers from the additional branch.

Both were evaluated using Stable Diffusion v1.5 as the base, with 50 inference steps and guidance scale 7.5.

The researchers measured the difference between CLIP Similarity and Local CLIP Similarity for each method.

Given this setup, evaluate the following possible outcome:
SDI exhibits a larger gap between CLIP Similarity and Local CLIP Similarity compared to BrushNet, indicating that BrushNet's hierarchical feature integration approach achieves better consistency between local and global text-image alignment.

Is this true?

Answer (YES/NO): YES